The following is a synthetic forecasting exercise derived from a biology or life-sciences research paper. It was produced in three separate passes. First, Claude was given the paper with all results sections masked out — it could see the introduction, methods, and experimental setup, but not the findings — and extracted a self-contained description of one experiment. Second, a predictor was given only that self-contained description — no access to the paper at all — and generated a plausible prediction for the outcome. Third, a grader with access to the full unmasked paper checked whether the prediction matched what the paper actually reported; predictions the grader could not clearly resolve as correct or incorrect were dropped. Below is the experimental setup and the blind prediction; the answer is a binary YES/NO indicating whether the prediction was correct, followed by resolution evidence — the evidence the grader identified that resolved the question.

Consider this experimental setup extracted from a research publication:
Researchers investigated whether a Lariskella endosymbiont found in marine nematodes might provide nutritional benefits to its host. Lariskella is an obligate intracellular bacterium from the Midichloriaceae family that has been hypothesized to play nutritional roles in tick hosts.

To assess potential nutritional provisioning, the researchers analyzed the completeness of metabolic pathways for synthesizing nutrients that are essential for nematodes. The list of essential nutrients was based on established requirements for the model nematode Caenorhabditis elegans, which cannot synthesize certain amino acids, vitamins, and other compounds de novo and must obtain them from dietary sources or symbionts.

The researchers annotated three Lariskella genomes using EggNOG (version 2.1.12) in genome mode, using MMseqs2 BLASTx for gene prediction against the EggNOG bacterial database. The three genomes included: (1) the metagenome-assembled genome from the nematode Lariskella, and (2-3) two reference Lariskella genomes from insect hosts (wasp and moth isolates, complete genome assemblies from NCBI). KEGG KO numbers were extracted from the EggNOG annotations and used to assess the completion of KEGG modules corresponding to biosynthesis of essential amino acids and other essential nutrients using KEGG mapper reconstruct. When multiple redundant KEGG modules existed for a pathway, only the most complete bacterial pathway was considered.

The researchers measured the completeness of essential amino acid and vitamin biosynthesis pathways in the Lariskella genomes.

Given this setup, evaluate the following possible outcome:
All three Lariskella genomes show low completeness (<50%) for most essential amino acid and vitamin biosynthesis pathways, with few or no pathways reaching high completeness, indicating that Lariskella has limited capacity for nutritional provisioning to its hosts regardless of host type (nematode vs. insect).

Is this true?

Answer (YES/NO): NO